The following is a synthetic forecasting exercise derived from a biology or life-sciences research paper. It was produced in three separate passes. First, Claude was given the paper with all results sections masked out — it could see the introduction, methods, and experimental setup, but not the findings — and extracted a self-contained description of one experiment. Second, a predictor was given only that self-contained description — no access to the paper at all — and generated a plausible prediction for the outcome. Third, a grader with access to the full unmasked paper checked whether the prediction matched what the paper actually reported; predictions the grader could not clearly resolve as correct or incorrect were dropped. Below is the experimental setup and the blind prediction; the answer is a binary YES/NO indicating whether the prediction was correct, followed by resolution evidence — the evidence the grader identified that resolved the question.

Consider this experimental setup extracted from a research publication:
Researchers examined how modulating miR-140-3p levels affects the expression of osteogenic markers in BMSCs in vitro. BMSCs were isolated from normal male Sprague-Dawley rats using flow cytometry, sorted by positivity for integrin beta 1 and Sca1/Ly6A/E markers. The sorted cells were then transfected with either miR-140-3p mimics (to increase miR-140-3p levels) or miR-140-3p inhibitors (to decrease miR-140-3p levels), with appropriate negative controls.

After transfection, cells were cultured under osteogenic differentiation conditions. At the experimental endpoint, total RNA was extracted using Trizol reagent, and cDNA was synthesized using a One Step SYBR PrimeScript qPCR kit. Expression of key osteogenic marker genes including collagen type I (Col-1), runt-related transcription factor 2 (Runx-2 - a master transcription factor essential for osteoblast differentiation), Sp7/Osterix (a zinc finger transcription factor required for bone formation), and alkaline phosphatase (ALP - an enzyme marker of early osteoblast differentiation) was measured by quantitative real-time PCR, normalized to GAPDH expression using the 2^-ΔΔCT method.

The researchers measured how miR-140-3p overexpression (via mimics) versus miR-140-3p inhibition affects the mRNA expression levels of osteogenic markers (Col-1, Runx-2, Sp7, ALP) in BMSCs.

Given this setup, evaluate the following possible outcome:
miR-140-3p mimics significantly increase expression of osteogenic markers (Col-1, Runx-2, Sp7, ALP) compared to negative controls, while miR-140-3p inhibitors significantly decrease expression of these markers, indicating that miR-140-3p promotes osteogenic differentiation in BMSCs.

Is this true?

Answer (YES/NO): NO